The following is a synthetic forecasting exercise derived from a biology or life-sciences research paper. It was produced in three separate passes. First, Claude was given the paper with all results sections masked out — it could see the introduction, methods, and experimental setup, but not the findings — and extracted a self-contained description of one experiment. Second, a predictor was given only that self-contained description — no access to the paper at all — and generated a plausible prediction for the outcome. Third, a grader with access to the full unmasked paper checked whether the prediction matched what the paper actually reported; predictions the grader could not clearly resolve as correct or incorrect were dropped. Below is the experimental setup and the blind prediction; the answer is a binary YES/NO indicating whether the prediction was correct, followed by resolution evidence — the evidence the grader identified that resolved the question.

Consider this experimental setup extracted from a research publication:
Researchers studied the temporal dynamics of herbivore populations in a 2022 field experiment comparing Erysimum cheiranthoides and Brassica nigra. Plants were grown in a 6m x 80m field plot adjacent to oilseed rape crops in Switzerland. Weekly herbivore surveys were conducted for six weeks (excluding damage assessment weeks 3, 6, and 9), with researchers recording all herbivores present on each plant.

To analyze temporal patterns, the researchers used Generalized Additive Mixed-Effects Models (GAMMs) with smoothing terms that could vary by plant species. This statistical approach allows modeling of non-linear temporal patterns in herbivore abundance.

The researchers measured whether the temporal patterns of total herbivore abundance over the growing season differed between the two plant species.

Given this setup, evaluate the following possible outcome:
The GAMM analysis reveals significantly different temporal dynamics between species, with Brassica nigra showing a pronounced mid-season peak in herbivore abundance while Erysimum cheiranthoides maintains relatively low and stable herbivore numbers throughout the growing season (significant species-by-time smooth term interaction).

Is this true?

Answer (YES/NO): NO